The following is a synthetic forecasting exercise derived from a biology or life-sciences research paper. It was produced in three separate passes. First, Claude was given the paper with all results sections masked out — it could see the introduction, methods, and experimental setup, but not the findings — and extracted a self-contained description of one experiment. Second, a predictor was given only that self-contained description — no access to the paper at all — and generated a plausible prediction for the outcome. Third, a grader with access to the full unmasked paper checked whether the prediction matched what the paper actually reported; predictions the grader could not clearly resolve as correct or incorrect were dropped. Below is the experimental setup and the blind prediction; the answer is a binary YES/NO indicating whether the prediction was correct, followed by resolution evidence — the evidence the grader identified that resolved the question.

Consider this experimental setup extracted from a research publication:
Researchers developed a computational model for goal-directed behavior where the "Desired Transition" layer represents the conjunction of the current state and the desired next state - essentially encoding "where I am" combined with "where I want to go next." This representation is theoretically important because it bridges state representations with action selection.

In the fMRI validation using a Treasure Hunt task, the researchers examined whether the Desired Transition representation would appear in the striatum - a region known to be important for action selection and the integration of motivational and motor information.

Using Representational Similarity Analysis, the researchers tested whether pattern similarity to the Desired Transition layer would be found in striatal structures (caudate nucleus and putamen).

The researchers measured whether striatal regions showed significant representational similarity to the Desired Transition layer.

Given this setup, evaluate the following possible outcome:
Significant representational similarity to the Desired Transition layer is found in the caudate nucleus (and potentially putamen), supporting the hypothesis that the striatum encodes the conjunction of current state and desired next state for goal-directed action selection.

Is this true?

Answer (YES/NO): YES